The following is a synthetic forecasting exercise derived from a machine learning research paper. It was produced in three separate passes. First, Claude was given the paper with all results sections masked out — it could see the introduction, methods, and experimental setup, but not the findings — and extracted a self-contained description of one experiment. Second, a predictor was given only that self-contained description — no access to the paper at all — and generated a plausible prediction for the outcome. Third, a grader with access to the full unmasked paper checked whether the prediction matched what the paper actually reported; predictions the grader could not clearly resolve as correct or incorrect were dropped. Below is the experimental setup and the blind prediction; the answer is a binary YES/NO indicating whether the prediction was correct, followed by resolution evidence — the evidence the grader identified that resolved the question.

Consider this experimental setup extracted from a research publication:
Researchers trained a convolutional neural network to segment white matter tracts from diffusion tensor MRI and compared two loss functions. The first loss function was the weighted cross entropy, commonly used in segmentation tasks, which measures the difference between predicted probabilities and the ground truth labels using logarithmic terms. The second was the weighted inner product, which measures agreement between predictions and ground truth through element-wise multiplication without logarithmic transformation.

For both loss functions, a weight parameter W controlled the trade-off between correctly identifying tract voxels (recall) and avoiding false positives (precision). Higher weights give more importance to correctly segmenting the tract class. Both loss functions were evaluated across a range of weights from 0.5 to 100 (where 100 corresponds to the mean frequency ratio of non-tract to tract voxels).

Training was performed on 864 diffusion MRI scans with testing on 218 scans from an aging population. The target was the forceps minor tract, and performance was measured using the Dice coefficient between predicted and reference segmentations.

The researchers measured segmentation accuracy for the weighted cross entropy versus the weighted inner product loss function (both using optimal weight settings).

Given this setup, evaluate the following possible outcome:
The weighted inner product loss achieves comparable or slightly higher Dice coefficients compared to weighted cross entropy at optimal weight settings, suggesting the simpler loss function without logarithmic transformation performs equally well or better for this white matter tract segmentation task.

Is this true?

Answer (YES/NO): YES